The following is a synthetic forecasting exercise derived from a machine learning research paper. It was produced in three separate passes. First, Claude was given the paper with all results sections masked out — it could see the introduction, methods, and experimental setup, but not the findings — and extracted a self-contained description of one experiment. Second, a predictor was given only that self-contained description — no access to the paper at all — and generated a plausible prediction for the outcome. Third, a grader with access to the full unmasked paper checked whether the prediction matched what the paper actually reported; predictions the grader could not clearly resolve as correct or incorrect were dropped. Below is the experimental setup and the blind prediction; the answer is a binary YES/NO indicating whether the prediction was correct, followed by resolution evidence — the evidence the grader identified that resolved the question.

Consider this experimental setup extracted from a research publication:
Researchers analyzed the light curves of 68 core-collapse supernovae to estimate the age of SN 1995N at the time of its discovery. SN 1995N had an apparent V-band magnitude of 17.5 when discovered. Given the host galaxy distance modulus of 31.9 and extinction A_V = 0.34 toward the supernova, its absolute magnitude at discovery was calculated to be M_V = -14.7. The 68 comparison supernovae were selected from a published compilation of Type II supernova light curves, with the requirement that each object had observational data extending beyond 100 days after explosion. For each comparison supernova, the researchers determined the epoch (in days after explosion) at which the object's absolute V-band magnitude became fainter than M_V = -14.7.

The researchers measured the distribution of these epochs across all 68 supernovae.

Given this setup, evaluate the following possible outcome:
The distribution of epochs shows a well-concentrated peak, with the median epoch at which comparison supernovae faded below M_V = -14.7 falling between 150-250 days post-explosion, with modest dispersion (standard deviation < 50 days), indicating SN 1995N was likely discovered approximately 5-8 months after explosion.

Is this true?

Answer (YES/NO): NO